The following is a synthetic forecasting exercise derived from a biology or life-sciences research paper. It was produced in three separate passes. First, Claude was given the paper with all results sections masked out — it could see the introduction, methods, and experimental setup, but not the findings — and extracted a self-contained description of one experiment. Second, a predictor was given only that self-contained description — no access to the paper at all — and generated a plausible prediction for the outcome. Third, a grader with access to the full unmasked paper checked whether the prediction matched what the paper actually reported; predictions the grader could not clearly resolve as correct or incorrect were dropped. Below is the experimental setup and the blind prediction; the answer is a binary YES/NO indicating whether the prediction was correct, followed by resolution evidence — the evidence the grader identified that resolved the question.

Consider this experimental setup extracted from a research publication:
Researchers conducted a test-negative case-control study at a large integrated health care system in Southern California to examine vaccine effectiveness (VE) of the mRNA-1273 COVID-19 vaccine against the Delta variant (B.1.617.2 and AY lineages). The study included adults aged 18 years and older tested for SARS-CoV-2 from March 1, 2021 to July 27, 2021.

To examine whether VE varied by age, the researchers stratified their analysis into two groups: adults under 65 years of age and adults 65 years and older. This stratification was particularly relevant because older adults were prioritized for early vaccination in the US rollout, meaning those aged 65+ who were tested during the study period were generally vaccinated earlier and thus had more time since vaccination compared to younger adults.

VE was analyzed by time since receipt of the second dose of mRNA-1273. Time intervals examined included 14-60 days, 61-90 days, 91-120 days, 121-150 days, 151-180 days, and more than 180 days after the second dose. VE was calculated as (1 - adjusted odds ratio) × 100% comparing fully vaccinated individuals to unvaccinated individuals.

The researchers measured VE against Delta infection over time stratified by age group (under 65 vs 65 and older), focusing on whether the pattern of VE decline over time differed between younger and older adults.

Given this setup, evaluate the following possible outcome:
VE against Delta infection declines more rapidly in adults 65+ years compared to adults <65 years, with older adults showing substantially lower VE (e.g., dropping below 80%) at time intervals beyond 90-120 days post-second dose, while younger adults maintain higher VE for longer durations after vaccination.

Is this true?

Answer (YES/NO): NO